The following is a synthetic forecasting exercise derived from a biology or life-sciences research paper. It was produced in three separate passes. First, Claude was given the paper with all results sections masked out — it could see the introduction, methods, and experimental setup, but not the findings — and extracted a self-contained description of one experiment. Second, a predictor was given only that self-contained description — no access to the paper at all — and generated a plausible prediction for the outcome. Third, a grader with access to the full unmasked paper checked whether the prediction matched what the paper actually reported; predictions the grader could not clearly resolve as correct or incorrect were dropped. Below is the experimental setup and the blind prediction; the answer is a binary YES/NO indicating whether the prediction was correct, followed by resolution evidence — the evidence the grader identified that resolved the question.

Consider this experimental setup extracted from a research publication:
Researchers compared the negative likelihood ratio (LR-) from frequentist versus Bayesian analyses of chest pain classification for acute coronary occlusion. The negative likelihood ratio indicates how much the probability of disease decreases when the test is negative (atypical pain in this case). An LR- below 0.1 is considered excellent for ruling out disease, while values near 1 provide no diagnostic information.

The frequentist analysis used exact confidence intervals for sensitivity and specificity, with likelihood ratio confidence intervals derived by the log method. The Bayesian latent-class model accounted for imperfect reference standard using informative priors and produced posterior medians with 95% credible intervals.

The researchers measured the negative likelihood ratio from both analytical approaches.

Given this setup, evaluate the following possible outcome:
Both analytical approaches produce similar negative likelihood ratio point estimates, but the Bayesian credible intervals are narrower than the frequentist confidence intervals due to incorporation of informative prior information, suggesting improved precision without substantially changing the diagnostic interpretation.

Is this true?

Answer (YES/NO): NO